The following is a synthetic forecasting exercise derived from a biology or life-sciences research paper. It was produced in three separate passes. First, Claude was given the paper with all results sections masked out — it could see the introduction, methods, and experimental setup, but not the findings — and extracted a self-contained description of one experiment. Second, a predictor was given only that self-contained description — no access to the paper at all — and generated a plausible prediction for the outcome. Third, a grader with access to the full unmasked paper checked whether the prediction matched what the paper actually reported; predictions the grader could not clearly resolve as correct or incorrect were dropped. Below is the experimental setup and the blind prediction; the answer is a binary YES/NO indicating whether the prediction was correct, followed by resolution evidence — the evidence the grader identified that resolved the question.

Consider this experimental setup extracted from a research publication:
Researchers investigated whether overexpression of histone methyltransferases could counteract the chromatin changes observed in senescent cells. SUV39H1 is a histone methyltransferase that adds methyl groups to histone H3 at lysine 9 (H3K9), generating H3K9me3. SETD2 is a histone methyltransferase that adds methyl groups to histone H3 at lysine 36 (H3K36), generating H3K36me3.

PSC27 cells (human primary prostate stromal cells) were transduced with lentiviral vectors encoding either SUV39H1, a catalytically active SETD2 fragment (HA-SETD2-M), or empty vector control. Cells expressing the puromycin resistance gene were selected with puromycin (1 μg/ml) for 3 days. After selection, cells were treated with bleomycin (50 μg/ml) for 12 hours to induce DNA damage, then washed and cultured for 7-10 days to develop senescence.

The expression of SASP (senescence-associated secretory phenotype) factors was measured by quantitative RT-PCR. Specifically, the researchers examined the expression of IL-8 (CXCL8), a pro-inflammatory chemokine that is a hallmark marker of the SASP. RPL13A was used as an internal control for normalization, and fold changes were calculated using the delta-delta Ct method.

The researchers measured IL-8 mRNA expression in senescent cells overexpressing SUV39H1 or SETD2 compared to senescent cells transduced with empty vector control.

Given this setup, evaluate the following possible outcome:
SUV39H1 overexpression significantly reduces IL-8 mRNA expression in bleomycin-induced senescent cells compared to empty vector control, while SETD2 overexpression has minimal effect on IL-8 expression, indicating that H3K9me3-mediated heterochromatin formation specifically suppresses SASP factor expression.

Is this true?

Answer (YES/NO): NO